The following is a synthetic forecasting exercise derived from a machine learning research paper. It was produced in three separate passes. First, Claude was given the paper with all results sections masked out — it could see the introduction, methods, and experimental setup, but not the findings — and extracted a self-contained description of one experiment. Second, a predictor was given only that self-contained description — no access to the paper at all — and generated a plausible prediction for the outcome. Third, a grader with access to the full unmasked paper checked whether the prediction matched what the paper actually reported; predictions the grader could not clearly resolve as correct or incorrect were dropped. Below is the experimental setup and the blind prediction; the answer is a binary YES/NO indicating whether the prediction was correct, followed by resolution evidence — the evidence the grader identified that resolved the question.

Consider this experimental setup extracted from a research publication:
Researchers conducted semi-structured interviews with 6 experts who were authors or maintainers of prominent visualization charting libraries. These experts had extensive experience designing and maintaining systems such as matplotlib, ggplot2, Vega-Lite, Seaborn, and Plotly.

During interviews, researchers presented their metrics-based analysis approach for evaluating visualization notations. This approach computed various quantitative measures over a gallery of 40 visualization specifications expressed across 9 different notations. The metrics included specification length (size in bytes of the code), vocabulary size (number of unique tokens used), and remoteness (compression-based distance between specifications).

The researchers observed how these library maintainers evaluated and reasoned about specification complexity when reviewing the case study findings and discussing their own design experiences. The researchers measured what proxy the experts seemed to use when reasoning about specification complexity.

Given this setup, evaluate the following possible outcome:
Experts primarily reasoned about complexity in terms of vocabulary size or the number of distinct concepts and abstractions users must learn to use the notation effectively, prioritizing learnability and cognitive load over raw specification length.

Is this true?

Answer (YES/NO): NO